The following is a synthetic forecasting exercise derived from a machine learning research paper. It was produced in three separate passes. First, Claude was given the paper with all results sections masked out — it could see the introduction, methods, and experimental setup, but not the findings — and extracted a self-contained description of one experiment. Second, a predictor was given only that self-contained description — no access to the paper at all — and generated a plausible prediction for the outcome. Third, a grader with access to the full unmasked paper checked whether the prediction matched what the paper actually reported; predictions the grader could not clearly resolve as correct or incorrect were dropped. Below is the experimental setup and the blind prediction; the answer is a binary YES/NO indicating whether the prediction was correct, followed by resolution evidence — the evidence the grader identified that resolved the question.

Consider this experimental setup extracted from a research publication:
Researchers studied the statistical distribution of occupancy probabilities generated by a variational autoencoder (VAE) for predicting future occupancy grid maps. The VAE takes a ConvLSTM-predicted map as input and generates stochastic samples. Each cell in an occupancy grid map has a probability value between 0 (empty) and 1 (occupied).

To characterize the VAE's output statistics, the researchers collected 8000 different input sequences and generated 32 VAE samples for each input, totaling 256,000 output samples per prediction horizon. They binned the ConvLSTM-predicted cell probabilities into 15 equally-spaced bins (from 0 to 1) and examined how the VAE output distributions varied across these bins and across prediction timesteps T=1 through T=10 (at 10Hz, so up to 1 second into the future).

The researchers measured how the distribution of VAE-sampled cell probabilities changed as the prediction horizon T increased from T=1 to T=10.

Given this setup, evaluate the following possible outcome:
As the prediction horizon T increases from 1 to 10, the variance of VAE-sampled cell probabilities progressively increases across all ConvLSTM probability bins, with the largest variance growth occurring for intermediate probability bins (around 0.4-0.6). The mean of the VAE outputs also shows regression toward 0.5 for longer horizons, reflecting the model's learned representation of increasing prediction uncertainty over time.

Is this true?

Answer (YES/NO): NO